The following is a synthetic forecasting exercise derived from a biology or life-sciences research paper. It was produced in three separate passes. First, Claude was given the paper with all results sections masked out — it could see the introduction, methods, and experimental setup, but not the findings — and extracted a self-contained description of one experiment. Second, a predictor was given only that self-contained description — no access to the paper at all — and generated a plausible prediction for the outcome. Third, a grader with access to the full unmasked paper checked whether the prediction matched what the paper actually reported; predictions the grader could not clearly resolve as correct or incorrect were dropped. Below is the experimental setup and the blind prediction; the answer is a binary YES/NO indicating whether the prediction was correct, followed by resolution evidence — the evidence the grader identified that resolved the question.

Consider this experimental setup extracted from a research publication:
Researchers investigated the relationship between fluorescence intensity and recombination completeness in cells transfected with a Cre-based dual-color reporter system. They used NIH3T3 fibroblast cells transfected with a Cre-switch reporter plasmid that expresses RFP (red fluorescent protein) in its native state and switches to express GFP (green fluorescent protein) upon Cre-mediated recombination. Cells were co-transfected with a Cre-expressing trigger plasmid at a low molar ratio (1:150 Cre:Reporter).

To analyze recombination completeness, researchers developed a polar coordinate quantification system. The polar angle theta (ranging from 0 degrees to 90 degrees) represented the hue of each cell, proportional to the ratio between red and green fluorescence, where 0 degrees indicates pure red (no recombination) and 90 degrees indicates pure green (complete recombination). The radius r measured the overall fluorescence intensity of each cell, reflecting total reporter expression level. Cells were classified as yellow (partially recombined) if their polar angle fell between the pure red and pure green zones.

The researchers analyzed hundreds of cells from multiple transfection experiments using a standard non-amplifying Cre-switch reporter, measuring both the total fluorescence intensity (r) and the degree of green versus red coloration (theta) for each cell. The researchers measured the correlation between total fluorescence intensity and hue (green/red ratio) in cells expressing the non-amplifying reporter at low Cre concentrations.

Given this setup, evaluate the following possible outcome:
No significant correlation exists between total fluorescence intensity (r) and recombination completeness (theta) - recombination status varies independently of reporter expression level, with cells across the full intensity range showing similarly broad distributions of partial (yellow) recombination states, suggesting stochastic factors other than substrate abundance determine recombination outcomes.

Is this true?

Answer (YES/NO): NO